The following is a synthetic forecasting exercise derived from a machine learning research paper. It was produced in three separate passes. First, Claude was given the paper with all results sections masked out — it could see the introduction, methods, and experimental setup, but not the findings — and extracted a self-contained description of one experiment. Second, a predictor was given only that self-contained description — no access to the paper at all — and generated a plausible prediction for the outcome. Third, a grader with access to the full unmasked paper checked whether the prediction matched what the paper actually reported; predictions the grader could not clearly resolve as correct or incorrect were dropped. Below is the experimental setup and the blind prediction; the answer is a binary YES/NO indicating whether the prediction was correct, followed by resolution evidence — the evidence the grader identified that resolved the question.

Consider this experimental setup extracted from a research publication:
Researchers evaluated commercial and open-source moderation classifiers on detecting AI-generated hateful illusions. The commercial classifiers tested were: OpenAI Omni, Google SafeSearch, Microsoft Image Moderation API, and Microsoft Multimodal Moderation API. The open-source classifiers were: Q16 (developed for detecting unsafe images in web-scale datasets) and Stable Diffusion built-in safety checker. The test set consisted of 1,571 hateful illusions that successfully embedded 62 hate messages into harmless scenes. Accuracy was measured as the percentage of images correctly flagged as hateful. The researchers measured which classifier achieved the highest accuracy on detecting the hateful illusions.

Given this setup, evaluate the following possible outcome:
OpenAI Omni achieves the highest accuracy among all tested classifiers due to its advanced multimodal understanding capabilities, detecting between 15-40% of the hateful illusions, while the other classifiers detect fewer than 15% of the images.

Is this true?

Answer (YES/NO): NO